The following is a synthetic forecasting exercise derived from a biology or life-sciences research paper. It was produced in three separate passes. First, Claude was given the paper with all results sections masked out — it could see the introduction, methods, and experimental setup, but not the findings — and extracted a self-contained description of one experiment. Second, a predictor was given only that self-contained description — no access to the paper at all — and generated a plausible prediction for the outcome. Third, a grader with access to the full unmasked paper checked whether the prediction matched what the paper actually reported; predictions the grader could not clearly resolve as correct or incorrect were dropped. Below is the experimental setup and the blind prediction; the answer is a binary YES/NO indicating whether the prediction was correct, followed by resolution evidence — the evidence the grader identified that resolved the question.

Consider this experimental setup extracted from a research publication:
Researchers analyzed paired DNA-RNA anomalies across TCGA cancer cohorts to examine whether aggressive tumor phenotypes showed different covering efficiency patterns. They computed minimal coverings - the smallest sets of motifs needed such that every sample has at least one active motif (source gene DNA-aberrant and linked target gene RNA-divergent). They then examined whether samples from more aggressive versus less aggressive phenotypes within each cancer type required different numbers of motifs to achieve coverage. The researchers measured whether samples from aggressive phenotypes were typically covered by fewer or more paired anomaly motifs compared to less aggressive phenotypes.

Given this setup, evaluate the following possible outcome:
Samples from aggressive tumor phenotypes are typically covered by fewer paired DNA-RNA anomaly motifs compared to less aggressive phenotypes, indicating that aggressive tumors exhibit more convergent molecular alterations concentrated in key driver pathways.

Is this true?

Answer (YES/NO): YES